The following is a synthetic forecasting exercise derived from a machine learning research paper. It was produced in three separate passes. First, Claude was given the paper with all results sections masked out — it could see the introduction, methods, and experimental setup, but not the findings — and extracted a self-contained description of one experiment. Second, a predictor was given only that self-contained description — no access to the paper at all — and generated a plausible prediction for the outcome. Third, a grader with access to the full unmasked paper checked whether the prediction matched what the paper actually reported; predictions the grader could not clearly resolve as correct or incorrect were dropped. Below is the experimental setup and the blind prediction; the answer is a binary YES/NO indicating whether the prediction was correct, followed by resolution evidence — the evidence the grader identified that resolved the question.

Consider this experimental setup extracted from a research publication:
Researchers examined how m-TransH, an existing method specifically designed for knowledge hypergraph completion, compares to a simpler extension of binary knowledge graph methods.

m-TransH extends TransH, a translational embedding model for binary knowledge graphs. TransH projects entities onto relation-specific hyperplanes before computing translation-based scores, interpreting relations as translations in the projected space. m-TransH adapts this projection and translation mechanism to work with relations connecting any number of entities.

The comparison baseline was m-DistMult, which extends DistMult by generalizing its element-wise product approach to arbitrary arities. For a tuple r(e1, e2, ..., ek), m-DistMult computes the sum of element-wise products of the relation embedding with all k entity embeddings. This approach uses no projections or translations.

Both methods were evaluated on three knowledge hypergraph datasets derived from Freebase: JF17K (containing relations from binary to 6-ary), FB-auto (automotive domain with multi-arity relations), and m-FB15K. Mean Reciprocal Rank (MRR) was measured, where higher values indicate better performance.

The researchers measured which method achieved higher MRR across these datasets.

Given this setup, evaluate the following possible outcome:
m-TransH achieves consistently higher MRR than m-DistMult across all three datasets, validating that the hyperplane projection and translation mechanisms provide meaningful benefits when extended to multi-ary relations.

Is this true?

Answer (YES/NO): NO